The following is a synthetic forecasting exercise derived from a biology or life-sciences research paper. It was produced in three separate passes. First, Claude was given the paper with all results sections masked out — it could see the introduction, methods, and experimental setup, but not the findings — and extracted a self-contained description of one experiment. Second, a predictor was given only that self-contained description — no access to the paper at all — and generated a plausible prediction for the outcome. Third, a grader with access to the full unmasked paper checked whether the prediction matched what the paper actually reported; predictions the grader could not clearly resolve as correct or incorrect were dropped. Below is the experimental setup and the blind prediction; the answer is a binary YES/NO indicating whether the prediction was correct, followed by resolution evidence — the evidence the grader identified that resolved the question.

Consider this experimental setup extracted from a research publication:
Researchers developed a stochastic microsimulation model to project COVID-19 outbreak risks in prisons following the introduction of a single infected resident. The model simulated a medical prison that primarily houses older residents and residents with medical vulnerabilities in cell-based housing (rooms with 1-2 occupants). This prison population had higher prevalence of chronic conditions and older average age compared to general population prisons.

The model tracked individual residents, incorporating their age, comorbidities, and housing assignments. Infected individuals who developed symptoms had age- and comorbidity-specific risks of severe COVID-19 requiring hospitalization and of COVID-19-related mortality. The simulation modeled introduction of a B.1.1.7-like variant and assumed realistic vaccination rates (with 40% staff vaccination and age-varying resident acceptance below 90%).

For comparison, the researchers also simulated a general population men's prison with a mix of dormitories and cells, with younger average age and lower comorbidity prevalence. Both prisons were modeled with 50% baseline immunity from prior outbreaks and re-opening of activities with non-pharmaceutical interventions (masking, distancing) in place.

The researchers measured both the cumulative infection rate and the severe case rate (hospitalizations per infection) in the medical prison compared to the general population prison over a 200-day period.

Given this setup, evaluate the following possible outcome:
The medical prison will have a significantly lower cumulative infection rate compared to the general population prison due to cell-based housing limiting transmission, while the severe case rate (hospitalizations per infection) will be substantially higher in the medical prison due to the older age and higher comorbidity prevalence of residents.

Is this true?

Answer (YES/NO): YES